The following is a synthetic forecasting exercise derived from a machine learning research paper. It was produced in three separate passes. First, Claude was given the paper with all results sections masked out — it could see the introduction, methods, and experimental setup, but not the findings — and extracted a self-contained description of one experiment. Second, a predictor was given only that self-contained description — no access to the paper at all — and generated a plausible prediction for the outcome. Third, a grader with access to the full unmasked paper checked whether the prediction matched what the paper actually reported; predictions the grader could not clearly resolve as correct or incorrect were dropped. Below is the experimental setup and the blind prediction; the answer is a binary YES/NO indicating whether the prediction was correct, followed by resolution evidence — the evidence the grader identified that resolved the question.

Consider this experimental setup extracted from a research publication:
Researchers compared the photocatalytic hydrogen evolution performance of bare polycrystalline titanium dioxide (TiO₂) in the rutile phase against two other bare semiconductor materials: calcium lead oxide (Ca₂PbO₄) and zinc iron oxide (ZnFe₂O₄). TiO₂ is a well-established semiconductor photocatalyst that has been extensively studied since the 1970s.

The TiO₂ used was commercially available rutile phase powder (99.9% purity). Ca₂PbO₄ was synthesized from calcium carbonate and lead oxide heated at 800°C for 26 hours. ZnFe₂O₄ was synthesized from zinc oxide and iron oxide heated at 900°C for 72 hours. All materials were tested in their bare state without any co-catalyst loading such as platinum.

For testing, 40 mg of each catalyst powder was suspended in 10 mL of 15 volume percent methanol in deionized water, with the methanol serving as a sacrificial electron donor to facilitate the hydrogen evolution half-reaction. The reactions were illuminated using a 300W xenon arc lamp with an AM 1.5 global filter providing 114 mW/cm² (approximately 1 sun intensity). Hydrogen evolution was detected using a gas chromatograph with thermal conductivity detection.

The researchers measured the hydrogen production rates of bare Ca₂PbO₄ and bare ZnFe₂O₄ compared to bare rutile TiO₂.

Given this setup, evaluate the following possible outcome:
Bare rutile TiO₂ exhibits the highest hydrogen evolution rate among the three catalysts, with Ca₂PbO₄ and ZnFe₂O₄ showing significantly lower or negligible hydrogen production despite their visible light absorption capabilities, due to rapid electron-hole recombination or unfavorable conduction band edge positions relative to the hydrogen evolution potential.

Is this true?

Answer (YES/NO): NO